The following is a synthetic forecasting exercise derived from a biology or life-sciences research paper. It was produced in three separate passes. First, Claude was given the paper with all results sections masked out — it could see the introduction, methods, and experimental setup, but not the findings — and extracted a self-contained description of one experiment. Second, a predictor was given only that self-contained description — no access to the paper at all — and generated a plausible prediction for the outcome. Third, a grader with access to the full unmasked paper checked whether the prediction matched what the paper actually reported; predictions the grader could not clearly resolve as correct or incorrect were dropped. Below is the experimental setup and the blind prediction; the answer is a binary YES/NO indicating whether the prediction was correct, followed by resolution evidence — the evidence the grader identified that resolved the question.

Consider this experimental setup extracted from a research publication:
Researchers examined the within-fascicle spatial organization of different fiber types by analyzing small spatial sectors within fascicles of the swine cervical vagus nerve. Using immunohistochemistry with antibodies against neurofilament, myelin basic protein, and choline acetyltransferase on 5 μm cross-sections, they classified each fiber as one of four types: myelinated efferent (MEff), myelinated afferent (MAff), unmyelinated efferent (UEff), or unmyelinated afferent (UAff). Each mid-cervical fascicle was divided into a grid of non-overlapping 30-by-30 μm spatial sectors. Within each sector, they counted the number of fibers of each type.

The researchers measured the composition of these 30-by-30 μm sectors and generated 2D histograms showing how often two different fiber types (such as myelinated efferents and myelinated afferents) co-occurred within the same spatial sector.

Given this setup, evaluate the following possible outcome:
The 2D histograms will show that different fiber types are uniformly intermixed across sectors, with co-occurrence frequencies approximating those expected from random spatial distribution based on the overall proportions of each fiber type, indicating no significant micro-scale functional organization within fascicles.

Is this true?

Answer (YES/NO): NO